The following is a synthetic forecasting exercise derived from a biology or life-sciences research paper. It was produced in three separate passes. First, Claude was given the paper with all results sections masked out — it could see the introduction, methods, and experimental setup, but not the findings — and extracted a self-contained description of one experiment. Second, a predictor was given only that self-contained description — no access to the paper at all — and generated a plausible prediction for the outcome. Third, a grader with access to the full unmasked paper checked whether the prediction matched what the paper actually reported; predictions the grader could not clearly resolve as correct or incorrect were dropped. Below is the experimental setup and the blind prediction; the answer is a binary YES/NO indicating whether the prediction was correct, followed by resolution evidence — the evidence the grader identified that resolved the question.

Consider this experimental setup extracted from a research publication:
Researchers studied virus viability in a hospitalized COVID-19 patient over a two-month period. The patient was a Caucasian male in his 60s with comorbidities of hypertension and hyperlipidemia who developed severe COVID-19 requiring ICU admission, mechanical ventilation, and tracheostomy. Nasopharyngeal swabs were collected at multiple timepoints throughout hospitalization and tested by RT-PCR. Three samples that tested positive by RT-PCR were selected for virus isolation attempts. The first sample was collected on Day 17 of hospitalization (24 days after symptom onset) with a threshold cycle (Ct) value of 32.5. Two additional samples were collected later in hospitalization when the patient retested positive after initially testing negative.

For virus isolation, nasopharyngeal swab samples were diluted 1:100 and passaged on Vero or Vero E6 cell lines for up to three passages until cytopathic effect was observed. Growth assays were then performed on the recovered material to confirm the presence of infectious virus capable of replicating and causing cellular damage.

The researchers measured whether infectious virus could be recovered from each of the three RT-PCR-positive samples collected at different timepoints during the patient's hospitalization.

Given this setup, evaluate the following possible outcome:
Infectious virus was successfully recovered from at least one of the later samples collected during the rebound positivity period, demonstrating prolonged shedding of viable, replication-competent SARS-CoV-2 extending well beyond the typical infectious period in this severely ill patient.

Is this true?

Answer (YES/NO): NO